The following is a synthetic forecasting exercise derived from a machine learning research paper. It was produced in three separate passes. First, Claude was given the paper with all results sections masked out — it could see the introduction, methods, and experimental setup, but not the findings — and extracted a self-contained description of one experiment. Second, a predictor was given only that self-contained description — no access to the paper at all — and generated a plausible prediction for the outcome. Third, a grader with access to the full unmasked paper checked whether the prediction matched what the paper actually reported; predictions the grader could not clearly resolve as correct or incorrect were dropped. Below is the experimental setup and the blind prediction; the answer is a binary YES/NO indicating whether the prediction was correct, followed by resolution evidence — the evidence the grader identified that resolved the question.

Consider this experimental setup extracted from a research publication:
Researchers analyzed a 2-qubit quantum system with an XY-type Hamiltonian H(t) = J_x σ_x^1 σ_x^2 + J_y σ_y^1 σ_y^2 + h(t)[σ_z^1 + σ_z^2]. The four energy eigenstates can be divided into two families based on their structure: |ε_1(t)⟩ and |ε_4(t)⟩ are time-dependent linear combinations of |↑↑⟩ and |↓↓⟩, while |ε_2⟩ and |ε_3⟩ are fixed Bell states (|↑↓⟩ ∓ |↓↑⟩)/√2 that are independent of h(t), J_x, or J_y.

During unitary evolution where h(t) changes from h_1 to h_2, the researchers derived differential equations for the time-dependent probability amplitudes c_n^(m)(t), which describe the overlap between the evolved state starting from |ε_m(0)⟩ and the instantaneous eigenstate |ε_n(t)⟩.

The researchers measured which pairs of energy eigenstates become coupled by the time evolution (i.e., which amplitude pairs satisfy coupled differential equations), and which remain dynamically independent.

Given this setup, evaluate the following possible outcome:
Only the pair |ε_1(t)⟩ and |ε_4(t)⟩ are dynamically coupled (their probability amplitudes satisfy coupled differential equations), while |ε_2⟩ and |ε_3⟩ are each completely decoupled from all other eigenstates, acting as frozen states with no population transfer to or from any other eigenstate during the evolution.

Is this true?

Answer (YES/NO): YES